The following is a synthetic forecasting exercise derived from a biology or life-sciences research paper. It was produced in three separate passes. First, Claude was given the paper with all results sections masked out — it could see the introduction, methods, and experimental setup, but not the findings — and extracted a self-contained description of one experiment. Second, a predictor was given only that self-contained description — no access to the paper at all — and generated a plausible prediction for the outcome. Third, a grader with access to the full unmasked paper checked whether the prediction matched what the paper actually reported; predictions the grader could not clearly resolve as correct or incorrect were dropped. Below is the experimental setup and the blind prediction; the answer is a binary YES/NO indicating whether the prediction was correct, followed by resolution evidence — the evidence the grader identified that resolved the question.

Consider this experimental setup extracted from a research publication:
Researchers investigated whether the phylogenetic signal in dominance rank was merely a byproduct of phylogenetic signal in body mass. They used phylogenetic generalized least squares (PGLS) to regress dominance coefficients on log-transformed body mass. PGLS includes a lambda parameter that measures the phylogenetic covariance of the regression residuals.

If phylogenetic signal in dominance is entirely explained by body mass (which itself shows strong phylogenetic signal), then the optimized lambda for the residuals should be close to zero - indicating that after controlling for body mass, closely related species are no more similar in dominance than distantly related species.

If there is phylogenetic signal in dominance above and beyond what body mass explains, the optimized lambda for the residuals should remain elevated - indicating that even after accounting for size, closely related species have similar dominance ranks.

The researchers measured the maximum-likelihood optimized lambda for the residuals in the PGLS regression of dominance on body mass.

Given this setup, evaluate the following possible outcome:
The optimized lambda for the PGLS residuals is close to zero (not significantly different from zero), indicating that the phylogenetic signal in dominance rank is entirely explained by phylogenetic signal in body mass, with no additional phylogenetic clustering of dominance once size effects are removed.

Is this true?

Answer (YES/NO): NO